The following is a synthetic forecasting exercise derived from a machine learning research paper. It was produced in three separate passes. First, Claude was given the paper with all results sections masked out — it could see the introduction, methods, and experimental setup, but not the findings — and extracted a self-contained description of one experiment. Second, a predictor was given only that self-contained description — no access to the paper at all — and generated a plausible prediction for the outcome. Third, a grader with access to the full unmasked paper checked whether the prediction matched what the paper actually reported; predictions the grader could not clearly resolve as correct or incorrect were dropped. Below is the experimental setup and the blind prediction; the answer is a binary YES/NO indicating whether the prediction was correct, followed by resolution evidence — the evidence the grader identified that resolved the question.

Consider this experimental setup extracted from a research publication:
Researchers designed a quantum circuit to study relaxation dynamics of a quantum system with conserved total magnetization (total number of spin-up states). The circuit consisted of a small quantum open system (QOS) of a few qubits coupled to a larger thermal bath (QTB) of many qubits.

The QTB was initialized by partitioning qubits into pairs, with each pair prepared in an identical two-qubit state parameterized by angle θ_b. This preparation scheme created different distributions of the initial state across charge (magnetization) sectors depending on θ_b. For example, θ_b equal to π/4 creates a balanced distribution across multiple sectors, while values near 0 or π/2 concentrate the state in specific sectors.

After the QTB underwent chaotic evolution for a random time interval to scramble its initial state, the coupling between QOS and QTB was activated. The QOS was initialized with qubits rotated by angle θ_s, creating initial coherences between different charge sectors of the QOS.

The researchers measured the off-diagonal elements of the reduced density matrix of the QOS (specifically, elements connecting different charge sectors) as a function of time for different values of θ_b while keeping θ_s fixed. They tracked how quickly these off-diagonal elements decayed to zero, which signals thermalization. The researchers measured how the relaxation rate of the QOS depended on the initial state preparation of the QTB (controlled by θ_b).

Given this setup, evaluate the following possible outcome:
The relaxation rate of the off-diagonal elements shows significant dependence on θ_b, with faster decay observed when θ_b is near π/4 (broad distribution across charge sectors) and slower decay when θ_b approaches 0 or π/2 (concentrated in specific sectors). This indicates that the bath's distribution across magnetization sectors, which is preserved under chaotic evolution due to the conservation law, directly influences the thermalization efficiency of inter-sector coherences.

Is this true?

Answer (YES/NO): NO